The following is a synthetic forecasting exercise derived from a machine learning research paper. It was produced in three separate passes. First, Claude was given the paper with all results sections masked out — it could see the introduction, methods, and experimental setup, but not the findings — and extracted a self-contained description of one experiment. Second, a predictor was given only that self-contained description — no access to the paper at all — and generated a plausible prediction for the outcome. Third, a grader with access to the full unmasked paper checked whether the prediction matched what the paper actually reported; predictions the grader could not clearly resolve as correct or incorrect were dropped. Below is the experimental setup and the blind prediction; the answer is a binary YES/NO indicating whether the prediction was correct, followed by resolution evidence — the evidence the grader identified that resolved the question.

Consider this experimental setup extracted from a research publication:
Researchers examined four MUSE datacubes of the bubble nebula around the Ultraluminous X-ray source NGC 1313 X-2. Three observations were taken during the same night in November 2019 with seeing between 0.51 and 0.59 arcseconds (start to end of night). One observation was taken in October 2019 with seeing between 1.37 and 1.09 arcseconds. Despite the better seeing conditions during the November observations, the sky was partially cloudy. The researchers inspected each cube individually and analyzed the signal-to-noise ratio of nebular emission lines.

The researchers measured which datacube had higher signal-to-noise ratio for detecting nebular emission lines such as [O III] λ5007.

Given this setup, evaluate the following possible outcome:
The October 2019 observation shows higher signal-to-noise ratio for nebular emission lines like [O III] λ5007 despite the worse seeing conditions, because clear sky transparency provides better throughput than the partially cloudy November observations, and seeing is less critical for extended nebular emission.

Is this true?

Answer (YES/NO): YES